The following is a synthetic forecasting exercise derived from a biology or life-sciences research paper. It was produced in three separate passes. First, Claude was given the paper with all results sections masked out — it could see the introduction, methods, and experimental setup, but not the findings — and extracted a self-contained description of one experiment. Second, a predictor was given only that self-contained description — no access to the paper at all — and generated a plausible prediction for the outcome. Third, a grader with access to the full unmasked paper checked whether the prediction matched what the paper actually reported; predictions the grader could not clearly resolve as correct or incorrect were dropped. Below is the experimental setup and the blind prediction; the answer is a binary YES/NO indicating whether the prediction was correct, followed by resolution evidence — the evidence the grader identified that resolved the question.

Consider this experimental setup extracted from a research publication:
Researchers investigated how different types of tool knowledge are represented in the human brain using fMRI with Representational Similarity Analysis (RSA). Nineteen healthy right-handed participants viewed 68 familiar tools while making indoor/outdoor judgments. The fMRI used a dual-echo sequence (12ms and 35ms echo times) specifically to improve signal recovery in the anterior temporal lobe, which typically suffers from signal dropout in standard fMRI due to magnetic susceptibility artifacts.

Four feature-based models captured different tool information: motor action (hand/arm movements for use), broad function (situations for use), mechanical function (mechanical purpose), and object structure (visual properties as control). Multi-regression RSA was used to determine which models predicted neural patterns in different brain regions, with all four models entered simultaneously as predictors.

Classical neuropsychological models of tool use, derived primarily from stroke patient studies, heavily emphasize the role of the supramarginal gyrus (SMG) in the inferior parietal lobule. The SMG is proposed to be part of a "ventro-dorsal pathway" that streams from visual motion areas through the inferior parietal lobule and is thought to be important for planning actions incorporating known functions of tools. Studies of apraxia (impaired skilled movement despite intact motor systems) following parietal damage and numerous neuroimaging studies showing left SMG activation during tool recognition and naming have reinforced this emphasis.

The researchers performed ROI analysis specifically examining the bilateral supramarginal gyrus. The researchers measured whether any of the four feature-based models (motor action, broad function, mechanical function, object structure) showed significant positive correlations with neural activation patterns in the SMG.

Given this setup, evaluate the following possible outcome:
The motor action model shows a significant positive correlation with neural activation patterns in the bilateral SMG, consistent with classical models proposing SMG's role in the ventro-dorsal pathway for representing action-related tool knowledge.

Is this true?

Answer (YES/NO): NO